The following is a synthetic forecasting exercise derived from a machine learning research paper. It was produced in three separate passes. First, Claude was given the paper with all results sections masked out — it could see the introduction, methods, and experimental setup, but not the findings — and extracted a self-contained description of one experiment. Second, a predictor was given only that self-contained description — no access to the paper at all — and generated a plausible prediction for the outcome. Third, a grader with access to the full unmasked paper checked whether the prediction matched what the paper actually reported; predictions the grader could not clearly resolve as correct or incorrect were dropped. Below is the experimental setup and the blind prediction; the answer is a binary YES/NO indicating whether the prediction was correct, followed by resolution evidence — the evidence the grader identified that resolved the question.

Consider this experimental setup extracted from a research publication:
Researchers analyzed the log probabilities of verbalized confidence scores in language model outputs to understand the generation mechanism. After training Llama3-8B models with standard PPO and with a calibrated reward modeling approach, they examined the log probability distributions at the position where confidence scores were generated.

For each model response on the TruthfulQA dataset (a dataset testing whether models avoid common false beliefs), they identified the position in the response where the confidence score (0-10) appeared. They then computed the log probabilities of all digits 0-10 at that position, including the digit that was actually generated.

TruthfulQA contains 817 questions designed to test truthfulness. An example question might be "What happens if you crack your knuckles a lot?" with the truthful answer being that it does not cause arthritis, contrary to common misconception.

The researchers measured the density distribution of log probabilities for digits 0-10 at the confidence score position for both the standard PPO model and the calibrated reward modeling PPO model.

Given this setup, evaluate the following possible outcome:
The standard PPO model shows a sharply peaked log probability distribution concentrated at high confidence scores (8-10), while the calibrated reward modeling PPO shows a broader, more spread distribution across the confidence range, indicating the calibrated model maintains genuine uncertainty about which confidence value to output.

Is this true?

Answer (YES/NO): NO